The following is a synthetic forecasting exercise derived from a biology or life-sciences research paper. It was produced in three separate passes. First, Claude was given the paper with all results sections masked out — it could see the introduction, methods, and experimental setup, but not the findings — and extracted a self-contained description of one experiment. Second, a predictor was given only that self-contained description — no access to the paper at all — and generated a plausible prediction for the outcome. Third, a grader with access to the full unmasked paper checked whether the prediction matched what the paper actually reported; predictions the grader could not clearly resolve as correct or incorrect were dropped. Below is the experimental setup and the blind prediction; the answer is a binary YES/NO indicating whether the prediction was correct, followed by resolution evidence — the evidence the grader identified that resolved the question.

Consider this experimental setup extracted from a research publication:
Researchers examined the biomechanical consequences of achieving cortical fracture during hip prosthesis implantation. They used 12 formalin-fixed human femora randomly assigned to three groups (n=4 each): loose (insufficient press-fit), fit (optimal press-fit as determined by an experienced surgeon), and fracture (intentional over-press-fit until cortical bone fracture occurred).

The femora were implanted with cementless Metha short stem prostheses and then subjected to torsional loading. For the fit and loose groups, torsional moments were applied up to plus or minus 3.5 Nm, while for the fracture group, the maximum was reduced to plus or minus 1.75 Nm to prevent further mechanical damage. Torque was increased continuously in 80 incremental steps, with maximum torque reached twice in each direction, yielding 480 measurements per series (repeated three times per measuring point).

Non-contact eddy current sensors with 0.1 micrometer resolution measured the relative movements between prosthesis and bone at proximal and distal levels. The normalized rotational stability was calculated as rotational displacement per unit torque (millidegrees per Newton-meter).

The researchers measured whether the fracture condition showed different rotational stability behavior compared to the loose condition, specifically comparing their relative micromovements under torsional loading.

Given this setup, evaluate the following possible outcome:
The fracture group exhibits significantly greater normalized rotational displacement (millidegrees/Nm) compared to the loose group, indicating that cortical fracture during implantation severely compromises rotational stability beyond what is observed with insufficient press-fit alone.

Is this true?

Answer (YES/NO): NO